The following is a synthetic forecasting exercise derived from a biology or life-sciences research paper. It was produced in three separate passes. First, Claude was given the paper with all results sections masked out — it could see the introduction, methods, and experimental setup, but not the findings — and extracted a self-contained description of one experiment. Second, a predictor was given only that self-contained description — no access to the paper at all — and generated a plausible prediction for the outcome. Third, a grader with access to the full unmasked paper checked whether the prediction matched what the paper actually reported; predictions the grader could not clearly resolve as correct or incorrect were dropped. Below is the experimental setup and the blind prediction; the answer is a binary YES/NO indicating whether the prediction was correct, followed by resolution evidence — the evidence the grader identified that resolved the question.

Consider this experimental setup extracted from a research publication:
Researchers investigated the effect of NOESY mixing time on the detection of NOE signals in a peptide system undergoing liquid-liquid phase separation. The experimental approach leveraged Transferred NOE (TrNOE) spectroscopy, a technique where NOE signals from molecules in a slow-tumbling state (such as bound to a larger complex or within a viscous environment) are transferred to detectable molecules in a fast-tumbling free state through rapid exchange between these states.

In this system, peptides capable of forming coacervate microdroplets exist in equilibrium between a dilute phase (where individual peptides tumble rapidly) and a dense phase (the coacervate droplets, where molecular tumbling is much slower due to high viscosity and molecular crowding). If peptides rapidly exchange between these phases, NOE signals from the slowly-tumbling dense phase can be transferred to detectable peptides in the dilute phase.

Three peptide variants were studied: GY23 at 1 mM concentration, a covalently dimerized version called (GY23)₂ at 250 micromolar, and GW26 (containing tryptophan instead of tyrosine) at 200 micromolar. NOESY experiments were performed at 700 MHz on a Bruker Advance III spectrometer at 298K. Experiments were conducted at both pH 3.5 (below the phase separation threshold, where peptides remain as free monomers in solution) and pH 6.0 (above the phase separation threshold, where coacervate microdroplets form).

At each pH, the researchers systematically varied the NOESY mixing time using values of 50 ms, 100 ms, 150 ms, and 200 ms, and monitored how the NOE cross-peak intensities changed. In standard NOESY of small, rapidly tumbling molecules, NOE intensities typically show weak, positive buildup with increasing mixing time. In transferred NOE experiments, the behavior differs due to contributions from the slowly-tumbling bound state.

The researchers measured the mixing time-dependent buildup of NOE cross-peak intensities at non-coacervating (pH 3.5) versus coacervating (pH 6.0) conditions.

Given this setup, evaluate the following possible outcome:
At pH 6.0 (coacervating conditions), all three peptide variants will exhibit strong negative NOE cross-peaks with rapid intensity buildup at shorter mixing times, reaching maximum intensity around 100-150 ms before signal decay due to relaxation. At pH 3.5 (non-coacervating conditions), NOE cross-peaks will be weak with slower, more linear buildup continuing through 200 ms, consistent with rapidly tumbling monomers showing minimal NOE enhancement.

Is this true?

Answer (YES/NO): NO